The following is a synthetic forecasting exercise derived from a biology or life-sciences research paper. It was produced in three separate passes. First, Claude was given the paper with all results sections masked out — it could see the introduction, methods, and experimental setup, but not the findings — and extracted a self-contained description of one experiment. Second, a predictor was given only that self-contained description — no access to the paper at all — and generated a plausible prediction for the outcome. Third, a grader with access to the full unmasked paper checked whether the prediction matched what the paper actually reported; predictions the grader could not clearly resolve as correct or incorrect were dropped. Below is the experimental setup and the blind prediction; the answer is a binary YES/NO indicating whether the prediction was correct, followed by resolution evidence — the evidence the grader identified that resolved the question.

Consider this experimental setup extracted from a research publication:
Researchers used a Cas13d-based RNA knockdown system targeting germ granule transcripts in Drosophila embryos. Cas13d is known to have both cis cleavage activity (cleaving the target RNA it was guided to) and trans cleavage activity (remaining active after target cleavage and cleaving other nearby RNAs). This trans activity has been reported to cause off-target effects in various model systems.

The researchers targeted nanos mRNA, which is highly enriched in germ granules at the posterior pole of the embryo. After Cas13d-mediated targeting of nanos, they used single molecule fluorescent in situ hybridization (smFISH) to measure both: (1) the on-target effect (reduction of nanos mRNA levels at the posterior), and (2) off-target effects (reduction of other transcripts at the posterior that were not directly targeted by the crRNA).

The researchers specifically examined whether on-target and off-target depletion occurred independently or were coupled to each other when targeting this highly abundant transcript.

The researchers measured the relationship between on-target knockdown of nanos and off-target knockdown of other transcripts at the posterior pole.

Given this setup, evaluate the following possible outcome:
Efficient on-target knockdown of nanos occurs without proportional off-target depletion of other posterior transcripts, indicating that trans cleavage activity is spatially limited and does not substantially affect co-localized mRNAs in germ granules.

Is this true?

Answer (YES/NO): NO